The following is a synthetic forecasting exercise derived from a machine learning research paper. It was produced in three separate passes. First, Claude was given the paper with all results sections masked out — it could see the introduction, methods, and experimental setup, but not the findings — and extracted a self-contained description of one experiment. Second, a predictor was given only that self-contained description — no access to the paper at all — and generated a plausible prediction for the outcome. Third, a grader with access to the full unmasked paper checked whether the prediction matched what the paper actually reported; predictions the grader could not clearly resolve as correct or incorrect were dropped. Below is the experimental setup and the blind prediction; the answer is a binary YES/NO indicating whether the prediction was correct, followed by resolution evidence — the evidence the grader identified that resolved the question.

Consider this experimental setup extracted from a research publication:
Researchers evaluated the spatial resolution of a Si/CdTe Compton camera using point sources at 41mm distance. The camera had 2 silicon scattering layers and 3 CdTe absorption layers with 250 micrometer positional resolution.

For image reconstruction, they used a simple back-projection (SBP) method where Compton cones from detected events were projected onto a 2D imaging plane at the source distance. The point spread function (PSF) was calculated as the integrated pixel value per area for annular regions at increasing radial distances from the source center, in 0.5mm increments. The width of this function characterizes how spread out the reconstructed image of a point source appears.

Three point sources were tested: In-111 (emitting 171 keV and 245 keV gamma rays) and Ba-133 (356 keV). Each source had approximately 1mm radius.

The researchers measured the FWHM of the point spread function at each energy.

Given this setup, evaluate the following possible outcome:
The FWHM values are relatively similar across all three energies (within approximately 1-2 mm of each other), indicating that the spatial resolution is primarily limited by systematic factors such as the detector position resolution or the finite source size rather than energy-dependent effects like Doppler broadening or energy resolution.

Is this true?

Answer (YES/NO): NO